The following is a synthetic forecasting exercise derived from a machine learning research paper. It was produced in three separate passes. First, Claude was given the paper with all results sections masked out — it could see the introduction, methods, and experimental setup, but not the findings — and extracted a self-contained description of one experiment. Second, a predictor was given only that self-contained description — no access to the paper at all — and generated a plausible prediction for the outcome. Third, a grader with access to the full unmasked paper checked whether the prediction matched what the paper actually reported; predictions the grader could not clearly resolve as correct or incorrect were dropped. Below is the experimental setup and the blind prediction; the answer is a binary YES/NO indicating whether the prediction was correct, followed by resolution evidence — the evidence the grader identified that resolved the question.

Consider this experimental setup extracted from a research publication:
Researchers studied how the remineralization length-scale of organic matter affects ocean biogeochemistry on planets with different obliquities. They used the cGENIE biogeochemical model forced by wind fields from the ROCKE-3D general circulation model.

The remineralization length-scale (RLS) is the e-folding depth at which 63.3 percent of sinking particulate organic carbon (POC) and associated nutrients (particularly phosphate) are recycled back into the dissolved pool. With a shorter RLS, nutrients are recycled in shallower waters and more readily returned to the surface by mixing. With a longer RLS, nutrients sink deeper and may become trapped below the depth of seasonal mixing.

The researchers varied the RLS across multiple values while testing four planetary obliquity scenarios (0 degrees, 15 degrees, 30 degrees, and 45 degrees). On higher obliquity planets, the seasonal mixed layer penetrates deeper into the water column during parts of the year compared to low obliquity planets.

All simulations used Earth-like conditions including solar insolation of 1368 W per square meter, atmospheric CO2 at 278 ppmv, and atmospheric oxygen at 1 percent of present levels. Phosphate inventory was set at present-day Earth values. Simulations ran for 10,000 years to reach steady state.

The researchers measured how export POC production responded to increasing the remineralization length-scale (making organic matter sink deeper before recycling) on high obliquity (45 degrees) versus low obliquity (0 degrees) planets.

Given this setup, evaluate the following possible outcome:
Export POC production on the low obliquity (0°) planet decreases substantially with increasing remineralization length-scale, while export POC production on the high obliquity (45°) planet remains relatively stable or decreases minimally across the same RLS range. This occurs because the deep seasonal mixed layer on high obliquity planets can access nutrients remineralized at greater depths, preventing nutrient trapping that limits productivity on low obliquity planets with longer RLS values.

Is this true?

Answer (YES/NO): NO